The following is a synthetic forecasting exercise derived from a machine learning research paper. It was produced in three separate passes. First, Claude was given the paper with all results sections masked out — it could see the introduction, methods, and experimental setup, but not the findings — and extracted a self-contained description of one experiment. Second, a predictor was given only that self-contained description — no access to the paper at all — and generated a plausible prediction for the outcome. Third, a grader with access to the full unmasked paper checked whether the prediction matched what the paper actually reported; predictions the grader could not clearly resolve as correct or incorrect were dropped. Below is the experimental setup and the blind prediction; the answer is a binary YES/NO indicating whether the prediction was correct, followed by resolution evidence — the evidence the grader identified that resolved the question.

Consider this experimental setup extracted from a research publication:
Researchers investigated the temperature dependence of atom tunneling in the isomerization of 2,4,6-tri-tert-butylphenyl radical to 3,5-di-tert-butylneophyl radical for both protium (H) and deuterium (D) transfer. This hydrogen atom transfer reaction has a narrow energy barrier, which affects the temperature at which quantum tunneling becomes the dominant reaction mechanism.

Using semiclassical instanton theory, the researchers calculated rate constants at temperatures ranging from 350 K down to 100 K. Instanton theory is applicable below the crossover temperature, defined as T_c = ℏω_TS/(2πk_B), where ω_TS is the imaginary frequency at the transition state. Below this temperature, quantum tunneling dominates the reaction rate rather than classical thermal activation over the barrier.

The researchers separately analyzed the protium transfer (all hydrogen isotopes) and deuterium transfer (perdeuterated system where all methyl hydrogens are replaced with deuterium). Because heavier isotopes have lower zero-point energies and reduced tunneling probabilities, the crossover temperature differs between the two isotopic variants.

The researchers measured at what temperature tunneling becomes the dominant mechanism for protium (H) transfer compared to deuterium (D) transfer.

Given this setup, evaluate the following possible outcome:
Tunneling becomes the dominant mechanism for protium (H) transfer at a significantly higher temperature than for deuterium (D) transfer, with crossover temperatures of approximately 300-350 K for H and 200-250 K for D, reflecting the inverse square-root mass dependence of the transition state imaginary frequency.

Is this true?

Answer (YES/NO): NO